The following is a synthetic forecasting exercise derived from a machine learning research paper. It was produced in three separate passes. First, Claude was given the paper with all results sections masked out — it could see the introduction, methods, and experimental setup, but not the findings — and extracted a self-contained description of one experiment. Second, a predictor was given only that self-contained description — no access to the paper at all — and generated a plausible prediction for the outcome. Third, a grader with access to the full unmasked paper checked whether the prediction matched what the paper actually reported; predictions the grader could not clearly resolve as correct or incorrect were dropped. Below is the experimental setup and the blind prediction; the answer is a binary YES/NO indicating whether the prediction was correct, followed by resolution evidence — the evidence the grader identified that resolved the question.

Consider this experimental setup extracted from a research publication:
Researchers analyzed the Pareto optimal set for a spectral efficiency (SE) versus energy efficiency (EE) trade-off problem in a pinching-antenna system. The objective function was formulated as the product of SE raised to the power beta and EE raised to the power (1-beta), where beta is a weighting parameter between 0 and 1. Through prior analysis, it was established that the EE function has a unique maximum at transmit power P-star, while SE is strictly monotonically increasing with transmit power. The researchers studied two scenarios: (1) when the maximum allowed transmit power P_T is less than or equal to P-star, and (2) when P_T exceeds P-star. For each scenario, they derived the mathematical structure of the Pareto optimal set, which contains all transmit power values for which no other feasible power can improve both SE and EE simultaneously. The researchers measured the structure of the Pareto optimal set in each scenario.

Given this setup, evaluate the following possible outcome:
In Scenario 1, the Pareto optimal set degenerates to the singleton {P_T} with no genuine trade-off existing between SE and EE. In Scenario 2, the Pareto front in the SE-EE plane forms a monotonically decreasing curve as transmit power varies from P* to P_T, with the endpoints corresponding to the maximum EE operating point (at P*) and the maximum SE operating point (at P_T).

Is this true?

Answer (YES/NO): YES